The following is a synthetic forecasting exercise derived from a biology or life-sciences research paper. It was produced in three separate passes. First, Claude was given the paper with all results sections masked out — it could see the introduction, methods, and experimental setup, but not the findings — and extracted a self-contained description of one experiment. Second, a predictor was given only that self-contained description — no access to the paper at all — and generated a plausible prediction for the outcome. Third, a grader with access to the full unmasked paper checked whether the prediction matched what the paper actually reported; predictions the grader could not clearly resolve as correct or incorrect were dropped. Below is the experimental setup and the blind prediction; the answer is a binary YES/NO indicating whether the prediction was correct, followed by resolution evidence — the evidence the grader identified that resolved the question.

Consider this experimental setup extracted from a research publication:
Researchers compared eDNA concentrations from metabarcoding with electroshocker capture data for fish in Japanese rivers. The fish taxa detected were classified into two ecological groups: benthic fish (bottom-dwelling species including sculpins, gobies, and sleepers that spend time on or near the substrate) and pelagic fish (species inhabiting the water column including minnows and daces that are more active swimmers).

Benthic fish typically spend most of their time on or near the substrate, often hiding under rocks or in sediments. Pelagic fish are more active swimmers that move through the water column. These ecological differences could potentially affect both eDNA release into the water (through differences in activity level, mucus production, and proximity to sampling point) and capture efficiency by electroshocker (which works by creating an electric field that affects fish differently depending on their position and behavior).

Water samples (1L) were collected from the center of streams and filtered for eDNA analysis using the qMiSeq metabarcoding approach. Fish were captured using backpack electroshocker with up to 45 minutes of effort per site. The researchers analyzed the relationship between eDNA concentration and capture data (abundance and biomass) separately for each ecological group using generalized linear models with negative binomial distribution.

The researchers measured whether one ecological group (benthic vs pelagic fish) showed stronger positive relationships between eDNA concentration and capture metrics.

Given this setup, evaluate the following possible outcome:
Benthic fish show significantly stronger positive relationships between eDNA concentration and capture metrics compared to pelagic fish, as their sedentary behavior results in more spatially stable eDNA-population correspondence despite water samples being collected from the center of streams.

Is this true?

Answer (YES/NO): NO